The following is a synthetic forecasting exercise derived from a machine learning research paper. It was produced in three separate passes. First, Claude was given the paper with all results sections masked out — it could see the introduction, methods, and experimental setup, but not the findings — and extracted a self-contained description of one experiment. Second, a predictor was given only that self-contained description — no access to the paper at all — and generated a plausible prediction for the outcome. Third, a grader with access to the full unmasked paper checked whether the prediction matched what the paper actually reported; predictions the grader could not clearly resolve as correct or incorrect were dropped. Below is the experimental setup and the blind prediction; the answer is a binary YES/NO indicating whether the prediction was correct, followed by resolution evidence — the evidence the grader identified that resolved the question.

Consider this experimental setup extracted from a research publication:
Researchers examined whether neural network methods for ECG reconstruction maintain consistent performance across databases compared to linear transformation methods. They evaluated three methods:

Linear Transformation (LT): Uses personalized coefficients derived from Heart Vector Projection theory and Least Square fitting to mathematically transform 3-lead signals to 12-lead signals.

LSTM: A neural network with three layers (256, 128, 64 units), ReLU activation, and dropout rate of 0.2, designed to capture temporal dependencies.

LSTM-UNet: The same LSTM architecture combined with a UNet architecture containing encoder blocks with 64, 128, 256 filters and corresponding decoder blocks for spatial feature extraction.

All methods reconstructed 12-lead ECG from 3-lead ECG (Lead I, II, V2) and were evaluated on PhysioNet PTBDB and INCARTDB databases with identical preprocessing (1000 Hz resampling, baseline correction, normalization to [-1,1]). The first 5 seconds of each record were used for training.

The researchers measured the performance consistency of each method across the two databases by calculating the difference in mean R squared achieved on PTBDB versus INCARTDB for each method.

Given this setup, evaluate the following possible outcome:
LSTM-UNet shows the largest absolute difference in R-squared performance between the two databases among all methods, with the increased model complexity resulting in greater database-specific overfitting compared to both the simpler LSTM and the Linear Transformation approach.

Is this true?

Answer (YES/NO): NO